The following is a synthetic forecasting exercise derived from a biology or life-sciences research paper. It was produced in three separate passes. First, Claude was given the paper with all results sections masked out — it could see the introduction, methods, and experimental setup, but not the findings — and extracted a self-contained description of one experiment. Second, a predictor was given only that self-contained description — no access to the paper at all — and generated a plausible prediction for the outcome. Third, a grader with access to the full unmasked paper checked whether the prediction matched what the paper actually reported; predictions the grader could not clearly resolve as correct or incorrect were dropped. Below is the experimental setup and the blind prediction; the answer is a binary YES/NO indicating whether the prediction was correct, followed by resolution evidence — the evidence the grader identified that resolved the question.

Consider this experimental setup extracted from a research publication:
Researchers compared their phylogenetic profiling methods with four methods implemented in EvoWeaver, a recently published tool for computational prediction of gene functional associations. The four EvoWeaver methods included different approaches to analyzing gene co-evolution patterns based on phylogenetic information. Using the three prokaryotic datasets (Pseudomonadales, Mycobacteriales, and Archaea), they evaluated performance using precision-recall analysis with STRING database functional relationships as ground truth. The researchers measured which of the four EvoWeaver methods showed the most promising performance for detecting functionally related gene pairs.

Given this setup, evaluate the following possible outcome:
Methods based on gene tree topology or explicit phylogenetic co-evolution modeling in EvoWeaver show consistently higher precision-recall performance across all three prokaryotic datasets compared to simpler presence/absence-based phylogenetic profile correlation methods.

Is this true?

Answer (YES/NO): NO